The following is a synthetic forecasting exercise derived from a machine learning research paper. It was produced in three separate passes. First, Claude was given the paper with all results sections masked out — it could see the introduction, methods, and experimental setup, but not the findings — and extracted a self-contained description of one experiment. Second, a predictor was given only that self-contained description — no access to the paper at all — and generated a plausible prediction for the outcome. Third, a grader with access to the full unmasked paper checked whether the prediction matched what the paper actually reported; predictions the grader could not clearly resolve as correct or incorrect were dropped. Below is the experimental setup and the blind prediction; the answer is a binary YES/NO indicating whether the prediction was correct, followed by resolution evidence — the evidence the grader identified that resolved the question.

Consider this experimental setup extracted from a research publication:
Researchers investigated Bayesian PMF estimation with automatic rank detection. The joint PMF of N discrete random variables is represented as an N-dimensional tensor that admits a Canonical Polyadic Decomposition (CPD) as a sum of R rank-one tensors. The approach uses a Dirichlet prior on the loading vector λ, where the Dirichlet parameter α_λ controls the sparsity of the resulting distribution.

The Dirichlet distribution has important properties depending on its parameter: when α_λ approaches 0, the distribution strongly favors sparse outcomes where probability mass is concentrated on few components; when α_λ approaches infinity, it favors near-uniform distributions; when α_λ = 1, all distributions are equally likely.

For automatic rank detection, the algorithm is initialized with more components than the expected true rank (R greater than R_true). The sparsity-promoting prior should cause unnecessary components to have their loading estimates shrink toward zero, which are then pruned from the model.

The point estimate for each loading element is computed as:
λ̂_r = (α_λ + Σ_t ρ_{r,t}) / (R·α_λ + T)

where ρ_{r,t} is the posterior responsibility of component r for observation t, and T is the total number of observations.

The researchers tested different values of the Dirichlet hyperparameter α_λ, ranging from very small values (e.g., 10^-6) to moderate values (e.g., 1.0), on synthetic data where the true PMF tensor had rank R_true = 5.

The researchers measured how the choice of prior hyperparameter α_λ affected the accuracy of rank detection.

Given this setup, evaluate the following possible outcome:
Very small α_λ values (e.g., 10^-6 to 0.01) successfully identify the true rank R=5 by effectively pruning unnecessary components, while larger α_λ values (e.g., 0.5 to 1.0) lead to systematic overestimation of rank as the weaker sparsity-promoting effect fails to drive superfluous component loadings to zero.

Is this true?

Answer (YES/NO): NO